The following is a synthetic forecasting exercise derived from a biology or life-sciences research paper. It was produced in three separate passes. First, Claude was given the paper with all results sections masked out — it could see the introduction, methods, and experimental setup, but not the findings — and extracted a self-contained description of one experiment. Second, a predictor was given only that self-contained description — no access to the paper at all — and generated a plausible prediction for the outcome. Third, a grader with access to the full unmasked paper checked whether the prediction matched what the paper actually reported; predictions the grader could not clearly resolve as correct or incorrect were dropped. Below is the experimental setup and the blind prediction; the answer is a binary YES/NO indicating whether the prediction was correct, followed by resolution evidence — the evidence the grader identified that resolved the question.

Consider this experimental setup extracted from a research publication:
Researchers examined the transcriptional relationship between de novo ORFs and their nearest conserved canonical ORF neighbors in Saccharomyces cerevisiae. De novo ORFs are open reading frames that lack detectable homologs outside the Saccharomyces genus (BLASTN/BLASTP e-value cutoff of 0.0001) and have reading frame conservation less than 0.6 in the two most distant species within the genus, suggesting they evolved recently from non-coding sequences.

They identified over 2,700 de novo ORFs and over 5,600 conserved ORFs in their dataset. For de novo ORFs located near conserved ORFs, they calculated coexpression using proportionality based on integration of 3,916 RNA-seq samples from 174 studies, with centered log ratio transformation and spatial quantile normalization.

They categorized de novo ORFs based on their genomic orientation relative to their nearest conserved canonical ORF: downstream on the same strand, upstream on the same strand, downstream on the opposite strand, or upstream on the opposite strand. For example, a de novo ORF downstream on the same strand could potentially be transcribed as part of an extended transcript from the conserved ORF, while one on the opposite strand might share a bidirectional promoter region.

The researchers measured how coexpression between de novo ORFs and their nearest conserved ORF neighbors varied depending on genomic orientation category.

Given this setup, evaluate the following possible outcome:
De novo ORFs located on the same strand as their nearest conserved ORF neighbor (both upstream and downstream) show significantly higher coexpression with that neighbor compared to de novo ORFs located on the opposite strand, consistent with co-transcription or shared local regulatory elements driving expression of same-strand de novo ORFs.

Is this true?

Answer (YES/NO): NO